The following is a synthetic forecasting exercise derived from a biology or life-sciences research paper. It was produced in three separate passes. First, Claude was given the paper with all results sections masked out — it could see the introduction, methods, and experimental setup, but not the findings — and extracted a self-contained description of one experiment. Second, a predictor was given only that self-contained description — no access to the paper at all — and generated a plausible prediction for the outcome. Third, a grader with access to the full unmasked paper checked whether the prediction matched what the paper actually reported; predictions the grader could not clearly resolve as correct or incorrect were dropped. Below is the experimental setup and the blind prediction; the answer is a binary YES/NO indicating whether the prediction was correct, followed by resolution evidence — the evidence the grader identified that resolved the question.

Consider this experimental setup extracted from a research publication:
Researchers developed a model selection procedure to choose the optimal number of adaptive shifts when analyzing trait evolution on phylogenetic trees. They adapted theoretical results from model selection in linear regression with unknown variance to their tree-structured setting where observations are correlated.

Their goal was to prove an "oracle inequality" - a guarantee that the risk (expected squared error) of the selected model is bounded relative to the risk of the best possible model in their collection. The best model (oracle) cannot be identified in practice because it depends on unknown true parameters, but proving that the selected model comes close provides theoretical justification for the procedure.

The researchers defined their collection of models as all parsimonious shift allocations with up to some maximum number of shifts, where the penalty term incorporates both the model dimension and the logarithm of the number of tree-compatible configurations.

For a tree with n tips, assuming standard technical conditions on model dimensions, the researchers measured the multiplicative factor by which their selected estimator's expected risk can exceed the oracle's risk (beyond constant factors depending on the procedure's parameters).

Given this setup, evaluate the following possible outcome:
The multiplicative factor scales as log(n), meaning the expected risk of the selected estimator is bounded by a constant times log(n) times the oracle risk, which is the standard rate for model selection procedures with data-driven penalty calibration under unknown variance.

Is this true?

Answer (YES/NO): NO